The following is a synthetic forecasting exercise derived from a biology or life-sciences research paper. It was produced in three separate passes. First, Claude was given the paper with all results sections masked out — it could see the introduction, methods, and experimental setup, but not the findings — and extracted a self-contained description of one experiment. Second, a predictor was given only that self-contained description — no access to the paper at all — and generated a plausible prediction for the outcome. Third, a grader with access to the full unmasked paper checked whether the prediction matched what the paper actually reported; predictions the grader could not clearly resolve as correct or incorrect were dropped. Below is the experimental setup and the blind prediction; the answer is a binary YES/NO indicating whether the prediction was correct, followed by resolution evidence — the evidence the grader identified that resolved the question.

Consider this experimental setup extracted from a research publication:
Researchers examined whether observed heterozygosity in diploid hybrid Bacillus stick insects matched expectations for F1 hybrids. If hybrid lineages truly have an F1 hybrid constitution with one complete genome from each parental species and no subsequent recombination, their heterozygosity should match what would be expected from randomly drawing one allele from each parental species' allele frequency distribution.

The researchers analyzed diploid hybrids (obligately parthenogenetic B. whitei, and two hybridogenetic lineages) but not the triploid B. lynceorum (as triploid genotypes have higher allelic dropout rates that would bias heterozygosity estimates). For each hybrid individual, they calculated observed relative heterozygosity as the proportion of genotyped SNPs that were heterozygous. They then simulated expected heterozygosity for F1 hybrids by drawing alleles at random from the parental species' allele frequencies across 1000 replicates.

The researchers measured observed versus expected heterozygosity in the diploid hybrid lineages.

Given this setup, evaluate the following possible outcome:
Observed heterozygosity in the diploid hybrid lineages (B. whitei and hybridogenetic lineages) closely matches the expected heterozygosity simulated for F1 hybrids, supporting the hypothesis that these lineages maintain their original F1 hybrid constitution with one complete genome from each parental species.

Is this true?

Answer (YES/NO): NO